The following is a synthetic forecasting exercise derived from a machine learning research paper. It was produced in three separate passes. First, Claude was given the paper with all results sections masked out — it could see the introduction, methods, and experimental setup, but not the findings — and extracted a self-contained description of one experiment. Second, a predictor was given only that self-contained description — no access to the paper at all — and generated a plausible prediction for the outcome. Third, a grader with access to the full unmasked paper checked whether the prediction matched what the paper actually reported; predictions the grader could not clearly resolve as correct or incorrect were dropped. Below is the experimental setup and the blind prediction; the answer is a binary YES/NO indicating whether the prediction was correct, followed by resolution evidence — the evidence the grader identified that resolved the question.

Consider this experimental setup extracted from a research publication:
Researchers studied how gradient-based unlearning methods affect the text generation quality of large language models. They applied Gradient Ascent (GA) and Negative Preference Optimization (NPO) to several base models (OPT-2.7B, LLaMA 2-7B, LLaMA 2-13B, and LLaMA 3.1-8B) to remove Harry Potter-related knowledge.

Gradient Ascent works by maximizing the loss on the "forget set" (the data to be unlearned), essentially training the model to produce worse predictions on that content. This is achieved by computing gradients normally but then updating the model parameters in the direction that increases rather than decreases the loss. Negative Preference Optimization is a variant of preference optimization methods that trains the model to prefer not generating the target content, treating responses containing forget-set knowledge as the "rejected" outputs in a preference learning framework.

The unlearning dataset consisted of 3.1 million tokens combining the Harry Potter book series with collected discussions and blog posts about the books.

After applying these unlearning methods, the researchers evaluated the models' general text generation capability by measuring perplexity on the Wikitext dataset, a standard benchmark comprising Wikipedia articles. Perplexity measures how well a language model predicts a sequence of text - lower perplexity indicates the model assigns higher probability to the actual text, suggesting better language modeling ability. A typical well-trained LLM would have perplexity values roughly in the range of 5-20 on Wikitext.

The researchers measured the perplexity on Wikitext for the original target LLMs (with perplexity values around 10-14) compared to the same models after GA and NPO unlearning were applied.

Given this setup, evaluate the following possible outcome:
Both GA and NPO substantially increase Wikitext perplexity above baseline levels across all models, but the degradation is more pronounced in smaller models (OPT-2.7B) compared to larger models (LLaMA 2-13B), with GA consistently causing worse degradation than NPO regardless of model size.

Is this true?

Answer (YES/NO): NO